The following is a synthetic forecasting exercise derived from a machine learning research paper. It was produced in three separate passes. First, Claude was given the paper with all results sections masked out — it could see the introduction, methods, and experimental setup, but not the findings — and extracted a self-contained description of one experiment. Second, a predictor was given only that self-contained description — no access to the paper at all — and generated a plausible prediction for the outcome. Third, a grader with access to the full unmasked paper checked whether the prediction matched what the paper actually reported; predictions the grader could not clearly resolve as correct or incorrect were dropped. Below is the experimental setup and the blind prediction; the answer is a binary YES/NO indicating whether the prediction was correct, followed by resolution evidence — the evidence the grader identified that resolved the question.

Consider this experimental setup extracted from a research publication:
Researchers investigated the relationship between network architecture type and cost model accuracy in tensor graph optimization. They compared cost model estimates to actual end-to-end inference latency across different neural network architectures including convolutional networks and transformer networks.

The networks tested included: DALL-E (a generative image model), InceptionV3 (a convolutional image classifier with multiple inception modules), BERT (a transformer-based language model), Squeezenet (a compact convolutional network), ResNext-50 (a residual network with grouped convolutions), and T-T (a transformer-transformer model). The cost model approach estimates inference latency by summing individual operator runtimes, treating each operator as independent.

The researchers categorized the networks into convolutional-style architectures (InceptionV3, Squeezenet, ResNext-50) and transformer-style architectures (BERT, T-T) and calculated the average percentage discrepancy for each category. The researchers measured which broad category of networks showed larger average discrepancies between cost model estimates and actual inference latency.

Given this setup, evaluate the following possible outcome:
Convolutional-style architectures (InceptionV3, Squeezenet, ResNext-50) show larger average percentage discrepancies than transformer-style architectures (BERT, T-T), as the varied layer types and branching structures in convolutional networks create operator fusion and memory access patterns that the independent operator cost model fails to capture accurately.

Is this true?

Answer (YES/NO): YES